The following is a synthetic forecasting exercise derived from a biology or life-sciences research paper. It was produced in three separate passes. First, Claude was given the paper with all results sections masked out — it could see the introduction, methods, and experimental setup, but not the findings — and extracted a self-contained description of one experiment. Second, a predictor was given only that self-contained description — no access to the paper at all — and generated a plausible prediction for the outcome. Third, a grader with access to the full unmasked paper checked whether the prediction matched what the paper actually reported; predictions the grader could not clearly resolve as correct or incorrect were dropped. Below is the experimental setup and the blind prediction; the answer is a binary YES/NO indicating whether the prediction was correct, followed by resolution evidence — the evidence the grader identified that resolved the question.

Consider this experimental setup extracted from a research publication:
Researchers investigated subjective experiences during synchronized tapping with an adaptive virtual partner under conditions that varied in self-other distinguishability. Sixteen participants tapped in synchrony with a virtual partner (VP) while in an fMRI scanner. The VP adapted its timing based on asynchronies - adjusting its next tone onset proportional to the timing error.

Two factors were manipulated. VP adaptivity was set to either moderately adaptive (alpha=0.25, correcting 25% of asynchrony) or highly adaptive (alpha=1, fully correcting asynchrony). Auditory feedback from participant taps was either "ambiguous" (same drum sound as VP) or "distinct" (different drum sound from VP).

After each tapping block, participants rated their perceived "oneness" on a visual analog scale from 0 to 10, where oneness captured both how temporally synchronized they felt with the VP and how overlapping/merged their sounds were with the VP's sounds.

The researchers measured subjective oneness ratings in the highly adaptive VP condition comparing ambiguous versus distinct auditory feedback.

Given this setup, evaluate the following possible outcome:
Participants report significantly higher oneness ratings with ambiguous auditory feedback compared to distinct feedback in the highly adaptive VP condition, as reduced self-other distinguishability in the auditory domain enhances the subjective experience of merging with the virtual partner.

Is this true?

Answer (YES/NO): NO